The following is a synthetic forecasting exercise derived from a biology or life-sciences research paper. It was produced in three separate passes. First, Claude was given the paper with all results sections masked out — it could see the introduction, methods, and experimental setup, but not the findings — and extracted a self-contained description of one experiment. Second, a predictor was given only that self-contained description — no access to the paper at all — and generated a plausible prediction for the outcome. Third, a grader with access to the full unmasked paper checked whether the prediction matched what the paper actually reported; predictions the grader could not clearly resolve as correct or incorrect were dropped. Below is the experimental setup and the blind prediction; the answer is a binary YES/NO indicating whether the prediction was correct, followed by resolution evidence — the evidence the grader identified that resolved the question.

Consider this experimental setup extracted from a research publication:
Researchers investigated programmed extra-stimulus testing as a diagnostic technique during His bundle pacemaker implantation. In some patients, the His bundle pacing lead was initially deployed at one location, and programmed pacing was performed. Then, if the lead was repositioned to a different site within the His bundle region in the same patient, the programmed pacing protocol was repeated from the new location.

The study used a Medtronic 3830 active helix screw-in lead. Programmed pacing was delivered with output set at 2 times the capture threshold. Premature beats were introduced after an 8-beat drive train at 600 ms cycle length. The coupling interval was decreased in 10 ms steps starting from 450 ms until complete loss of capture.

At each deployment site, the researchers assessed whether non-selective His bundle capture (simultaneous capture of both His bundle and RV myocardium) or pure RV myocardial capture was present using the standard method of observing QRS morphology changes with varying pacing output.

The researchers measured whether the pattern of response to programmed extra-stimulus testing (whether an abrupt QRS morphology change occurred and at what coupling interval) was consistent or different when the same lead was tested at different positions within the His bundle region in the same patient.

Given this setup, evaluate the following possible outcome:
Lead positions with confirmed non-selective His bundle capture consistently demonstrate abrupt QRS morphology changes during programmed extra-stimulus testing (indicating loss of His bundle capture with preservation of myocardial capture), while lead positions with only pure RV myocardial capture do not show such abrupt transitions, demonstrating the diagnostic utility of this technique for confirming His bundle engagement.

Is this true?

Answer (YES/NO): YES